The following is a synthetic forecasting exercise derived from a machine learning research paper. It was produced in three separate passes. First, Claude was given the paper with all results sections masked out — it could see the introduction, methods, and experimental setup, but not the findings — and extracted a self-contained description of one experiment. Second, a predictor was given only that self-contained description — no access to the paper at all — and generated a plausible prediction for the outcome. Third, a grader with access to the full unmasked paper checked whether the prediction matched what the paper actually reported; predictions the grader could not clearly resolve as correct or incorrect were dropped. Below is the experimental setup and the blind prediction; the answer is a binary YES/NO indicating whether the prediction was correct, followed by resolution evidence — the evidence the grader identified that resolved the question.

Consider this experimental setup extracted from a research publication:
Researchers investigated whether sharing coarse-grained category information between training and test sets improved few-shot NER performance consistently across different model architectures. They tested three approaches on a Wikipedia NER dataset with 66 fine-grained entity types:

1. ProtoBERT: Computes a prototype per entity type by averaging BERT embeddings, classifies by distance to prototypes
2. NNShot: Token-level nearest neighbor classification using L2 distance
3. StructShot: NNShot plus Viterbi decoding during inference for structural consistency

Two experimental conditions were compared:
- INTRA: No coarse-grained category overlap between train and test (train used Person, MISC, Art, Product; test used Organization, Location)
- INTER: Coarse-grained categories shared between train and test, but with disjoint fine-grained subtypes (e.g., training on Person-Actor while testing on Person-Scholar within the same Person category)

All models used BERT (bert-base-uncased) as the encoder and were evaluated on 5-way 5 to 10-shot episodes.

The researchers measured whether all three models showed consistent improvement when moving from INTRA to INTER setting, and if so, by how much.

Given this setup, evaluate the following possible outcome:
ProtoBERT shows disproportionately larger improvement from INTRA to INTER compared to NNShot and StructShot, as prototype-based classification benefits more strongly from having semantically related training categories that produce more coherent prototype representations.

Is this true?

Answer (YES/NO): NO